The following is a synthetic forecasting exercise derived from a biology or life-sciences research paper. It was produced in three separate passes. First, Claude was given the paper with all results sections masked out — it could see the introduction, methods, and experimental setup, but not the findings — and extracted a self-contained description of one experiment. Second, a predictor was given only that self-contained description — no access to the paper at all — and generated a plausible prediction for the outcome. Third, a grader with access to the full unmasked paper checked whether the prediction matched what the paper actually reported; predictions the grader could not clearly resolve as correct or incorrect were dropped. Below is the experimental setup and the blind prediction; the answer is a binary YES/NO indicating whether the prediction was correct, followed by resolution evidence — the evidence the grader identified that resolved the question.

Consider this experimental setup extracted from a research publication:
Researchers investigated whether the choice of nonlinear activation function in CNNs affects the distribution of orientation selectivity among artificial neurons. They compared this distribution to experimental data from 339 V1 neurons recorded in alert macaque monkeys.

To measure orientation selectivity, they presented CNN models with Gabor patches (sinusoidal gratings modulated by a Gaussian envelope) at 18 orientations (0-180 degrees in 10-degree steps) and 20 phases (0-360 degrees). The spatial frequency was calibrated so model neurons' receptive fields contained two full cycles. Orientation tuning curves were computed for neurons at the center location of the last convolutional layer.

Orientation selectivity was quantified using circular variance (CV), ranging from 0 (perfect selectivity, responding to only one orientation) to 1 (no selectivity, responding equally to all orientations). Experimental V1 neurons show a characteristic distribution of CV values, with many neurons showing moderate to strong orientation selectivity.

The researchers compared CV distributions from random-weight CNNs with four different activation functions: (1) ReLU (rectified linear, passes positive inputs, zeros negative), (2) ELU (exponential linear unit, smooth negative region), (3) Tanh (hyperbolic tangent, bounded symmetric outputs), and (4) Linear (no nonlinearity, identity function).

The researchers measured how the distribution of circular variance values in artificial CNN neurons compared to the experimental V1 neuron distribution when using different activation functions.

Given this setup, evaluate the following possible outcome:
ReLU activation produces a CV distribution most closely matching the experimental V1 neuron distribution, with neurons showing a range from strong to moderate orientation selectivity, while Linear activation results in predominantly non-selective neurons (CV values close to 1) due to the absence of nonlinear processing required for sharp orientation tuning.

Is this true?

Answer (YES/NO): YES